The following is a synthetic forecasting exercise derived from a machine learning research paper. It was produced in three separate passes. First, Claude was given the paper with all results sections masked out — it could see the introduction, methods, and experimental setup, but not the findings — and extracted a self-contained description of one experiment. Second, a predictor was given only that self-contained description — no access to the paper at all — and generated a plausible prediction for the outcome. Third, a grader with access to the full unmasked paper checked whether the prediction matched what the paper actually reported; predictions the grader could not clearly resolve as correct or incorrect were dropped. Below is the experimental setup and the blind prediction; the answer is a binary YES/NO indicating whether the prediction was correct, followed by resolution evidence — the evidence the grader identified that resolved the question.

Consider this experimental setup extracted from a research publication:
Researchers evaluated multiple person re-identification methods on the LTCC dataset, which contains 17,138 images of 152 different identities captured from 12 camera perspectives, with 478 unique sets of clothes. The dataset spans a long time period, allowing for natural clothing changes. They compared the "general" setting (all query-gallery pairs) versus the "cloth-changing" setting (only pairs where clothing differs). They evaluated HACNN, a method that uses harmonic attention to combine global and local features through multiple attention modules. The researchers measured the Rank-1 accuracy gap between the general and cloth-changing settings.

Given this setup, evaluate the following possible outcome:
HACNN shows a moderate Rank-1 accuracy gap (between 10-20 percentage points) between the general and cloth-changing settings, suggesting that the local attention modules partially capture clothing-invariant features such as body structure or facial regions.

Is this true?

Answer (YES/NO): NO